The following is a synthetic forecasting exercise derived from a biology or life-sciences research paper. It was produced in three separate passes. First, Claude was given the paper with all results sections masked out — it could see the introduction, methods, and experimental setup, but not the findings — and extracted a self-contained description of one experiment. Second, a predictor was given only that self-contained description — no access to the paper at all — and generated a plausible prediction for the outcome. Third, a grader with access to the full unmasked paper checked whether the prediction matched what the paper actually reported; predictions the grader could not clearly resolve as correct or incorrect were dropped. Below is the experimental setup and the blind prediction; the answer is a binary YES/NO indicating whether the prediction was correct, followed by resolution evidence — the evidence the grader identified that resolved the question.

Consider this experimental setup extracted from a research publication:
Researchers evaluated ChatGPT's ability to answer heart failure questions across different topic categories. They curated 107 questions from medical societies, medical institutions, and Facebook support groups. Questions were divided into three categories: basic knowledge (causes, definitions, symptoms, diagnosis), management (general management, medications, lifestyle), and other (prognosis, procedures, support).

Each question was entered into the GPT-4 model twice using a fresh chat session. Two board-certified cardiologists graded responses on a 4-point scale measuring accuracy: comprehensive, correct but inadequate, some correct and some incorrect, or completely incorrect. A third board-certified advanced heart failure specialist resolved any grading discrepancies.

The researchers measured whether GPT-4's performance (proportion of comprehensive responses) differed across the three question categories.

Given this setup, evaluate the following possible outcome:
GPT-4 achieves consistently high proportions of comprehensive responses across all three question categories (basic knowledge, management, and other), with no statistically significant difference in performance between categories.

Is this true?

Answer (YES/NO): NO